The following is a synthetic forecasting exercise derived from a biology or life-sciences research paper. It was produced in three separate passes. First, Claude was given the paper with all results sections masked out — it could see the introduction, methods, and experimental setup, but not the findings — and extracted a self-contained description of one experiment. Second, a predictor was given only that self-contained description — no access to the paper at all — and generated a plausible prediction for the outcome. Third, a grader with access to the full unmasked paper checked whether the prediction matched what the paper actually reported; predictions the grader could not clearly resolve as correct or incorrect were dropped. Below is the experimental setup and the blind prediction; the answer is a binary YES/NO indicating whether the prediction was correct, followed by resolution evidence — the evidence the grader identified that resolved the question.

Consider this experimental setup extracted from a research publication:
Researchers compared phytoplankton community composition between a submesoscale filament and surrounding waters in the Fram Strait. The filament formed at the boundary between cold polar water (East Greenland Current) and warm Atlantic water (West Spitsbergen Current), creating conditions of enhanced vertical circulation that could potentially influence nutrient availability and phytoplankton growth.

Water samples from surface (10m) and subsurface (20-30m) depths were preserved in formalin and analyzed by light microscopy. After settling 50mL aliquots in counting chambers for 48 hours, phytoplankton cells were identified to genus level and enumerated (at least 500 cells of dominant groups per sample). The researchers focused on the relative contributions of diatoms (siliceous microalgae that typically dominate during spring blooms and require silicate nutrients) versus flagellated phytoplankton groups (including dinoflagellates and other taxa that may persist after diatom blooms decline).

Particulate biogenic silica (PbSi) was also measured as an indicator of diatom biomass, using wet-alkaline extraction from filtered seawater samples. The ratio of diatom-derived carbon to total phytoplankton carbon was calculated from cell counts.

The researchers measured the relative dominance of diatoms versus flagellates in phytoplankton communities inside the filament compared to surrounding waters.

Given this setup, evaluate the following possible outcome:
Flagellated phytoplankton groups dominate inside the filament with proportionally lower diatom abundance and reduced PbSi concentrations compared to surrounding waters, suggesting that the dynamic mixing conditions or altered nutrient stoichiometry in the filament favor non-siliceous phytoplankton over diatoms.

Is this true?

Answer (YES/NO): NO